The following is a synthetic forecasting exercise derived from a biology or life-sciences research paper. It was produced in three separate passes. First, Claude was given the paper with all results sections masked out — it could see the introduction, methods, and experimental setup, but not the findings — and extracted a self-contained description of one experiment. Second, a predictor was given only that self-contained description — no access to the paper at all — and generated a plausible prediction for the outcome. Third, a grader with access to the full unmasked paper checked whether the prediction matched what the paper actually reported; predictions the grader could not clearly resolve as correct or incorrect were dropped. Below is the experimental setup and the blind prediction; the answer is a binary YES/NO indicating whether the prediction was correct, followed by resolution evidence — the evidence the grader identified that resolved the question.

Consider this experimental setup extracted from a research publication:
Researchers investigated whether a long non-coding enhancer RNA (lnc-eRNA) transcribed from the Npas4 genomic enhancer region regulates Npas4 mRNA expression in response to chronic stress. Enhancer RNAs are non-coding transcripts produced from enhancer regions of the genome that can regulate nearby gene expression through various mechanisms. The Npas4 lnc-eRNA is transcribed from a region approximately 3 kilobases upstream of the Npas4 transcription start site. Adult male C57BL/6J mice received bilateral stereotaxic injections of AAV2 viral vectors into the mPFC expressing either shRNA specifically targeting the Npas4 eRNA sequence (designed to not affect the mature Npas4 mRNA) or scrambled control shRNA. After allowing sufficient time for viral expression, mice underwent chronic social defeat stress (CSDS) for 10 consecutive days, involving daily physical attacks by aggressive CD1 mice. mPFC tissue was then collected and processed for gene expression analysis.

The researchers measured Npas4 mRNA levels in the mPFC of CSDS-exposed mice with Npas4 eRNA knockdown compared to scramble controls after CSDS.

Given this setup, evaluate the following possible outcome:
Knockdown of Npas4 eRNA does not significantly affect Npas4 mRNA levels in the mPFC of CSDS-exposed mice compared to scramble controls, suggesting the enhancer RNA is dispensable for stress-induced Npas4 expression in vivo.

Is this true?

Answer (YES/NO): NO